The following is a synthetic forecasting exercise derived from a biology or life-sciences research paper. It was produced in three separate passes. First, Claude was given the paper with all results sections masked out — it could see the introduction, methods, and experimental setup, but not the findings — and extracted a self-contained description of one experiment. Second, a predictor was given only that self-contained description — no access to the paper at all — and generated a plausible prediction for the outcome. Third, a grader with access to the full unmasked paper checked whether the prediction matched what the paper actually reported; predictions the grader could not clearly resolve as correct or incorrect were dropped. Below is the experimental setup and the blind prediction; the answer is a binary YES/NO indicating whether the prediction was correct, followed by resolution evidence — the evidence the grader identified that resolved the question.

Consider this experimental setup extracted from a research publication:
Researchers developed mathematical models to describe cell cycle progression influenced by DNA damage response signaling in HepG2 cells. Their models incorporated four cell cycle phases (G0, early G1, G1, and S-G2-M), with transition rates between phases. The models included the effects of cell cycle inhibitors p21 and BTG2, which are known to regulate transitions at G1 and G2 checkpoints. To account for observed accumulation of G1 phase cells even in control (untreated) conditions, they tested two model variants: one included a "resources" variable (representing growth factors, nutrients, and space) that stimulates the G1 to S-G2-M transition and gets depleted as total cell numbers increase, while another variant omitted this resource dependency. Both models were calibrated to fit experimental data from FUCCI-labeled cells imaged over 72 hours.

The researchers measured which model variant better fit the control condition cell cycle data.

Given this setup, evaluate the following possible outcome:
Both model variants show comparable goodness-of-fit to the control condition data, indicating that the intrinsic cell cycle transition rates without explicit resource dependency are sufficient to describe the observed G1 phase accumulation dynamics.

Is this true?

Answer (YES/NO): NO